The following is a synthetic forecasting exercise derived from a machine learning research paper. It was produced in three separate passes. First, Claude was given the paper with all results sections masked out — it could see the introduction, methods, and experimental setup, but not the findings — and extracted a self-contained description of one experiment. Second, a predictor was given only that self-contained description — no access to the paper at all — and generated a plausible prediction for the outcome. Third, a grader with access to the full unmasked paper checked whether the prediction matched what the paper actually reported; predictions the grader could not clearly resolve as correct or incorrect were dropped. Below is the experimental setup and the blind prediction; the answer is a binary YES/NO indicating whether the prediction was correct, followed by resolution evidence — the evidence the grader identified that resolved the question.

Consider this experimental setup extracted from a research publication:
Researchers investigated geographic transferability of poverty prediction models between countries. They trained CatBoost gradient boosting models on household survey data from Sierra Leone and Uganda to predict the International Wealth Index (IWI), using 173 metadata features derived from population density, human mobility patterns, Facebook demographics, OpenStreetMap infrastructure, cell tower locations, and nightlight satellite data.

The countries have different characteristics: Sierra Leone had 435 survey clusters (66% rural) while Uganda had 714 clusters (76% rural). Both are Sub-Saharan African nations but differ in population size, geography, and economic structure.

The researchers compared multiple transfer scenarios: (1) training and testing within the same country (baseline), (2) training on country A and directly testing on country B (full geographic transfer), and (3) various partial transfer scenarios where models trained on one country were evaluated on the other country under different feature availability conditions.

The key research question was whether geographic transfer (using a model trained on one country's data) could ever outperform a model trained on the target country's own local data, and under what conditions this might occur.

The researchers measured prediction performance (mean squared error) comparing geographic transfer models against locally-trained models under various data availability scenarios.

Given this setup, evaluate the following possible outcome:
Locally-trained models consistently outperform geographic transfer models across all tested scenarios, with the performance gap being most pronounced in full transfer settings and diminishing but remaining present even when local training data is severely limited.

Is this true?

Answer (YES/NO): NO